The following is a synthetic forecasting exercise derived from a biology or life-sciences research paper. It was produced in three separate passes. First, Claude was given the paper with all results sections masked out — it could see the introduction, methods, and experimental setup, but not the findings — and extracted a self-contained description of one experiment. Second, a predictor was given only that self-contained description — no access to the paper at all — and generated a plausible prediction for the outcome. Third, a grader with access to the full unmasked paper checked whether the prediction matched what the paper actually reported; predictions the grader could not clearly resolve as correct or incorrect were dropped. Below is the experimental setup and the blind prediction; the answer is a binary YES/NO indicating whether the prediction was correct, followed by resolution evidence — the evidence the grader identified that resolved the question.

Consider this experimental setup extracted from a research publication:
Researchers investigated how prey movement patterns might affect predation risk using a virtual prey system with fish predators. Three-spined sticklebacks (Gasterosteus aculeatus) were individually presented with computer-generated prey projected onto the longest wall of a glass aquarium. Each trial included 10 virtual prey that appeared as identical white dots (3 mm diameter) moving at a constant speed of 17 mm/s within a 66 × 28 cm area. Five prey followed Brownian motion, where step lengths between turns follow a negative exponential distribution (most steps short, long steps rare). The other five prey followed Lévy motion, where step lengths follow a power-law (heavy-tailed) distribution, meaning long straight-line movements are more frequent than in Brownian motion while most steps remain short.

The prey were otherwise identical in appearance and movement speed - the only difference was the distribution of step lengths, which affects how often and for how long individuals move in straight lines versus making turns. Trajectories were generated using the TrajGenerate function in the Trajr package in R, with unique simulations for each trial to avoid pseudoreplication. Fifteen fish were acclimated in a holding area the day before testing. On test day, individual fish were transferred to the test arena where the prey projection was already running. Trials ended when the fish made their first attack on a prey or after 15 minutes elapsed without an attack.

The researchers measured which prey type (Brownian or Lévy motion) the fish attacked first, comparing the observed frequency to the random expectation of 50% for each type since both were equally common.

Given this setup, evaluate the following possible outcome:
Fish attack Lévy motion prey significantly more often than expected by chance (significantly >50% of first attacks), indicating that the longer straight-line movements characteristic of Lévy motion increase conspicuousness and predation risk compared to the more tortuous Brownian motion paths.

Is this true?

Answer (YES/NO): YES